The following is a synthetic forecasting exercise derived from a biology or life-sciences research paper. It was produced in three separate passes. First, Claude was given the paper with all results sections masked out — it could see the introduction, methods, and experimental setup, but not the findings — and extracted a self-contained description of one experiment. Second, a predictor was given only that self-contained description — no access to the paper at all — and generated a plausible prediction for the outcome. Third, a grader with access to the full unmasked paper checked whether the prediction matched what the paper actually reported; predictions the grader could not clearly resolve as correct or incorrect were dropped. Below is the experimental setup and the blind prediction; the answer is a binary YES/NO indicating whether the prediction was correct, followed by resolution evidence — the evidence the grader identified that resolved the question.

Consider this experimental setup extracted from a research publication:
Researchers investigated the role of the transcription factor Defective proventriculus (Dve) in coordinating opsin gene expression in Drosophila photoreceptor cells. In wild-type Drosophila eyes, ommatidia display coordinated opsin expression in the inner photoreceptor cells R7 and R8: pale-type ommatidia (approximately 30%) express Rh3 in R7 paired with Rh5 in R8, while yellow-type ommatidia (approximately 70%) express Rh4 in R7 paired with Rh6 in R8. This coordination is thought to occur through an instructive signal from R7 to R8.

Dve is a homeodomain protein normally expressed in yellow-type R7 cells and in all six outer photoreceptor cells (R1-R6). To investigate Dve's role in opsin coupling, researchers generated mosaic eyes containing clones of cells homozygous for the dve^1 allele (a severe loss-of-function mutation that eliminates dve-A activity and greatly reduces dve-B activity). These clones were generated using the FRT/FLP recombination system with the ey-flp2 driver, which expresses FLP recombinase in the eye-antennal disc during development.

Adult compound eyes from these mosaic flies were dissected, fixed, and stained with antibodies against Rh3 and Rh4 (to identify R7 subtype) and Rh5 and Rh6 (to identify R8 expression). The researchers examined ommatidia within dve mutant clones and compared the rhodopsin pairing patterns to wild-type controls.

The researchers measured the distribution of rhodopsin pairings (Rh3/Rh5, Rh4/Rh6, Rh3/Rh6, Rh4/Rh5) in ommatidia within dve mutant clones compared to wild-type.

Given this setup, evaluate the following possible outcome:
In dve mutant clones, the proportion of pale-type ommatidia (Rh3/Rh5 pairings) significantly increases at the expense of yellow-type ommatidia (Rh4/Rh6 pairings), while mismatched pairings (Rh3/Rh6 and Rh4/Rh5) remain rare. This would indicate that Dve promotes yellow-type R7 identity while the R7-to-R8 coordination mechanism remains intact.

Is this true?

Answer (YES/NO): NO